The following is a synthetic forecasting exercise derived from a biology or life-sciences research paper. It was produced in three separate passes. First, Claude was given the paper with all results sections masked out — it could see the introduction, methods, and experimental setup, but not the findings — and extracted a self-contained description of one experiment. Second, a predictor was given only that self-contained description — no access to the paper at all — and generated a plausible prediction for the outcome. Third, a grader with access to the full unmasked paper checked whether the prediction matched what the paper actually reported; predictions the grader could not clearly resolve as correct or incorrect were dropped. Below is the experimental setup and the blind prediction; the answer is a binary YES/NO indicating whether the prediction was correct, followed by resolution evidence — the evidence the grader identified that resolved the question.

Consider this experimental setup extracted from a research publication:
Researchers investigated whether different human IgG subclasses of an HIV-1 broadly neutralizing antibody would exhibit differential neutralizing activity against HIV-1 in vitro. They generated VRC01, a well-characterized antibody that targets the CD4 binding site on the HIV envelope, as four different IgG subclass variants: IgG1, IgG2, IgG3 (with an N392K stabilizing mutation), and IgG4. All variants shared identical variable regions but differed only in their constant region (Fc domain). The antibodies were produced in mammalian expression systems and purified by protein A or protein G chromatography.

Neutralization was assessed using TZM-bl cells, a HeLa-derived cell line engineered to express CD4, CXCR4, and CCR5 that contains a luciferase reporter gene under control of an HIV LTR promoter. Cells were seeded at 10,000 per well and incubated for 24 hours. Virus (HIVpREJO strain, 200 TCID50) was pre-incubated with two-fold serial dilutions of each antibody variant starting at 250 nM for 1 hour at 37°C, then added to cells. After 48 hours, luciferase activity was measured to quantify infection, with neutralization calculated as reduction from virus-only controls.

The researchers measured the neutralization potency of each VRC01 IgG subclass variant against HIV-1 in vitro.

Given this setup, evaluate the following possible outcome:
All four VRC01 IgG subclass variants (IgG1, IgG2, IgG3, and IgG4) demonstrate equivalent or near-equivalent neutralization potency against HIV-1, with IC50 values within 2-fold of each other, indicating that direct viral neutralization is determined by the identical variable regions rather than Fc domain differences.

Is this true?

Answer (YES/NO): YES